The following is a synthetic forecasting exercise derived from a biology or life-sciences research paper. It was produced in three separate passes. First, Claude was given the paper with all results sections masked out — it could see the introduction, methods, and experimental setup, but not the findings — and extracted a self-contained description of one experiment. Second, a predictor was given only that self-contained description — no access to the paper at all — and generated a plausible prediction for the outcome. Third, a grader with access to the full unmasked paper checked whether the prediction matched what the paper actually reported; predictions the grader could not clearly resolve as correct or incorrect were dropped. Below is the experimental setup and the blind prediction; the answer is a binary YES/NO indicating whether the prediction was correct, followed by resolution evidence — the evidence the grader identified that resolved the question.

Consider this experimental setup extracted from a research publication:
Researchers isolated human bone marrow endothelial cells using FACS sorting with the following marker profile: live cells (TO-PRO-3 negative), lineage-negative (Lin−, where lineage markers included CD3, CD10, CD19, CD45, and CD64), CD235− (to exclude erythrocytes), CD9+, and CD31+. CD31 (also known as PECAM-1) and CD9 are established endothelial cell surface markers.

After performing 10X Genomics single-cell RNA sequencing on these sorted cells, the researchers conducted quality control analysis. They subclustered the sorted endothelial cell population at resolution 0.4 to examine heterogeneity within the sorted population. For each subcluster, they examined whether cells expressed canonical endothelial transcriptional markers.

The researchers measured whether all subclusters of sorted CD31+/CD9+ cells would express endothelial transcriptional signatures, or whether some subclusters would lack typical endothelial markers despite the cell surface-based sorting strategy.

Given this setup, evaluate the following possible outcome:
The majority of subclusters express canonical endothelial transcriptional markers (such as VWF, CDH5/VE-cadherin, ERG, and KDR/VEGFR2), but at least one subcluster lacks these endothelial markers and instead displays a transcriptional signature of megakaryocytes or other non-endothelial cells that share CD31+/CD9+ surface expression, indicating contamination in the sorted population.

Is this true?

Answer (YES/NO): YES